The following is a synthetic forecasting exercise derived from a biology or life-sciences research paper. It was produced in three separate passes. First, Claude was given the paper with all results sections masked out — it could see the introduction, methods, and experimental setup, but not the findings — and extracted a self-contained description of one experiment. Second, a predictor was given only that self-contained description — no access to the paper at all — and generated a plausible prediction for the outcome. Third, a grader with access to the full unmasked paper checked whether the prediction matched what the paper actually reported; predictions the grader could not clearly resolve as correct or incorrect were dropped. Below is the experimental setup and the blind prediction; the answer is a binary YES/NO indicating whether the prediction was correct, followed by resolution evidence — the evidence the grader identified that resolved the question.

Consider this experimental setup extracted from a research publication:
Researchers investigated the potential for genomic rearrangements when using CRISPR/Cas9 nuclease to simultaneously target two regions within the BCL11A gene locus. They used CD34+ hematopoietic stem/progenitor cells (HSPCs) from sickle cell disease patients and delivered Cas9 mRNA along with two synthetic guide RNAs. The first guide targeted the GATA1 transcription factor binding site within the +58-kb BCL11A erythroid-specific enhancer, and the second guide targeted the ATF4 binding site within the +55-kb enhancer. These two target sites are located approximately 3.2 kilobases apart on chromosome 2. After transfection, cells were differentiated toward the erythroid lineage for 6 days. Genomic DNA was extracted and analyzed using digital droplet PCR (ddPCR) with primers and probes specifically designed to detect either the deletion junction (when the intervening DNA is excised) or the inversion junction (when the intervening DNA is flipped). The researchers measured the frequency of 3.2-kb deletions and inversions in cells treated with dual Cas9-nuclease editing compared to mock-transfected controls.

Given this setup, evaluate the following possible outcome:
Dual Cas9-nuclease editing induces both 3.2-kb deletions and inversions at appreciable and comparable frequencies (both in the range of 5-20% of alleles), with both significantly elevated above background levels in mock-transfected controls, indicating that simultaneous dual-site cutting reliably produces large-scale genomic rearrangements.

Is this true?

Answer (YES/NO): NO